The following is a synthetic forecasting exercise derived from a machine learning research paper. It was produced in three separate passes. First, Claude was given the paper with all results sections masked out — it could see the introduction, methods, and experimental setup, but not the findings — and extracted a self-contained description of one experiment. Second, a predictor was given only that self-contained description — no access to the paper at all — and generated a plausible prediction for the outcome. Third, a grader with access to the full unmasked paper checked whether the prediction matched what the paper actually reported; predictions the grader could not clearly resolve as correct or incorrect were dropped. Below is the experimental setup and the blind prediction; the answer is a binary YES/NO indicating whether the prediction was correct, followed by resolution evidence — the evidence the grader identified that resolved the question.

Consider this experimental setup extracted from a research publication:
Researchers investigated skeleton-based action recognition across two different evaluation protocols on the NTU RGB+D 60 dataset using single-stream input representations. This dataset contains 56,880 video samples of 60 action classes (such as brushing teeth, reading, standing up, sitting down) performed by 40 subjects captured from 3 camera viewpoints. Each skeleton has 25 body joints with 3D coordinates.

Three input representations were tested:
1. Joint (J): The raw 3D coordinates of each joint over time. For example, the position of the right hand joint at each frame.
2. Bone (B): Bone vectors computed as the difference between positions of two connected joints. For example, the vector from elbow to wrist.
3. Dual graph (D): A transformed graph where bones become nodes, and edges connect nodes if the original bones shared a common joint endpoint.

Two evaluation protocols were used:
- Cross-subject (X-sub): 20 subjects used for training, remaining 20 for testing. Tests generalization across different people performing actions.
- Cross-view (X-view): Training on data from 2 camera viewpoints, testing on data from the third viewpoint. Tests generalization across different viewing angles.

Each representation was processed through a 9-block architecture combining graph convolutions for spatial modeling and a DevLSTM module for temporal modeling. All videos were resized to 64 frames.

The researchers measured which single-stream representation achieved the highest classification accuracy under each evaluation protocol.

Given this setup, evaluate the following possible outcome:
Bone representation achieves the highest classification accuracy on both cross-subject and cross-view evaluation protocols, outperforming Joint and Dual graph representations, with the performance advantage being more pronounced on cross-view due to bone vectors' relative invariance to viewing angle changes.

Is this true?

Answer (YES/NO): NO